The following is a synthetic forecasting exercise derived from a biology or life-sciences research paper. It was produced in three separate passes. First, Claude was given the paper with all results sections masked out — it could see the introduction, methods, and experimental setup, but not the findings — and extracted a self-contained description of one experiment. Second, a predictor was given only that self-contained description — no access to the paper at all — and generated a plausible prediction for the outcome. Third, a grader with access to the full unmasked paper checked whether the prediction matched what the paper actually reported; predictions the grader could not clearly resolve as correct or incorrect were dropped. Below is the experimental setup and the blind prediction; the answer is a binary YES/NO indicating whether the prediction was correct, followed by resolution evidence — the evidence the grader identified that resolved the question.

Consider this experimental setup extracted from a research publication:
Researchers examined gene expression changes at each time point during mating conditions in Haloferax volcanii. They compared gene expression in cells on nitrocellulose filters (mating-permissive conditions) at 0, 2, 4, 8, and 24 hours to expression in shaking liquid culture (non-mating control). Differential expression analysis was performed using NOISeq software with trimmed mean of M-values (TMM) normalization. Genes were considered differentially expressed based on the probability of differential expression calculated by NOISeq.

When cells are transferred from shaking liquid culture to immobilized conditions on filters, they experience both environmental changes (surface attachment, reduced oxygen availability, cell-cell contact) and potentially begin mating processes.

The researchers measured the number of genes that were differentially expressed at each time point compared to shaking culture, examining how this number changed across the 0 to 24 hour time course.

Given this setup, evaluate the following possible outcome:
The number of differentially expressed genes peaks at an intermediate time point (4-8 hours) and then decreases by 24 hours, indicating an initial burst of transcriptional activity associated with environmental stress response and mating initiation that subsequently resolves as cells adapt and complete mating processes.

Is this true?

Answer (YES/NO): YES